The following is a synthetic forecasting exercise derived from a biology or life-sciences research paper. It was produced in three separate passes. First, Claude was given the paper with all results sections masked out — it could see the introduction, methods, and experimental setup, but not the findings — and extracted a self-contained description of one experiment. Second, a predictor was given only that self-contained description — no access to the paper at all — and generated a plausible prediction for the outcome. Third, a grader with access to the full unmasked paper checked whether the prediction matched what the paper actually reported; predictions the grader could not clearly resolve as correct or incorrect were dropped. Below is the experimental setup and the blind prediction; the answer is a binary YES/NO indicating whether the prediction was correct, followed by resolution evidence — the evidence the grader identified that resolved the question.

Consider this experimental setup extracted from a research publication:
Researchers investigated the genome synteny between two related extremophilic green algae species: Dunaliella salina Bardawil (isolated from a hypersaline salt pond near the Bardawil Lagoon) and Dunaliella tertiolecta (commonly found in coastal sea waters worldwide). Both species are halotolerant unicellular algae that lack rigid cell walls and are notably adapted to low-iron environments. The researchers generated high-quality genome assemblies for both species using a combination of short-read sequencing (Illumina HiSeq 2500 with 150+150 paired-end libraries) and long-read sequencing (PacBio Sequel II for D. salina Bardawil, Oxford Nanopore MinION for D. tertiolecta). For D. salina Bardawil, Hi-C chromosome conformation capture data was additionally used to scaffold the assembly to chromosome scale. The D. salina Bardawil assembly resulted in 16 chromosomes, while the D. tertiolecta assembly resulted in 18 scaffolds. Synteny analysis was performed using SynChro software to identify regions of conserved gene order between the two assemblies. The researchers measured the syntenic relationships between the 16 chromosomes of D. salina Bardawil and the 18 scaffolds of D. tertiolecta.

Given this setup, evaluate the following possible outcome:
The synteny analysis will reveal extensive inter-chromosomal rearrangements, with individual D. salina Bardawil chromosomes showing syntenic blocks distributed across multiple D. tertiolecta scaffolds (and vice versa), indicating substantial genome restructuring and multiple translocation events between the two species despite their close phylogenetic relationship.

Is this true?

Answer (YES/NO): NO